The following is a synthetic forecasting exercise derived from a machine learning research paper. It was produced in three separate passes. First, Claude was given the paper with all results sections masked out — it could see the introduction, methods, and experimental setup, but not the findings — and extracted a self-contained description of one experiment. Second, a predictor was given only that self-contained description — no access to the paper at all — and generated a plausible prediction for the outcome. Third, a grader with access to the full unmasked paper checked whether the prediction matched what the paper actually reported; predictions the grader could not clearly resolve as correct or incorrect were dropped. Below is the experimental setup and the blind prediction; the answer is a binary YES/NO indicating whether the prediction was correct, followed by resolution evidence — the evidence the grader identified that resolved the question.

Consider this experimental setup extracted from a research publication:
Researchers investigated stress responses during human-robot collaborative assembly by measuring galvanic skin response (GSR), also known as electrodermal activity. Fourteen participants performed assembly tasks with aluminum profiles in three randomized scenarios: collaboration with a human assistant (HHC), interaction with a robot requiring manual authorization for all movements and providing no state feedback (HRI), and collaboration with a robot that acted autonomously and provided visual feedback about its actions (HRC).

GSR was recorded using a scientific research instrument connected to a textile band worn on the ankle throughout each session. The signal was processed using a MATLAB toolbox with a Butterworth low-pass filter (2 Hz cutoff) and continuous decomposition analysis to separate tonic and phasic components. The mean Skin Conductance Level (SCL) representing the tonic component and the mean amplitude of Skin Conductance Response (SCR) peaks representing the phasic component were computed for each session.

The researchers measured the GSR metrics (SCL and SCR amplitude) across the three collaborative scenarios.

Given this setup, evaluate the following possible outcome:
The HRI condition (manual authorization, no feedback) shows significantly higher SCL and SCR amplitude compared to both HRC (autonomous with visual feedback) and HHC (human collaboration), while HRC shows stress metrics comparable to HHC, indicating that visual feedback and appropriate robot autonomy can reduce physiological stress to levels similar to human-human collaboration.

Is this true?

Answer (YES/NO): NO